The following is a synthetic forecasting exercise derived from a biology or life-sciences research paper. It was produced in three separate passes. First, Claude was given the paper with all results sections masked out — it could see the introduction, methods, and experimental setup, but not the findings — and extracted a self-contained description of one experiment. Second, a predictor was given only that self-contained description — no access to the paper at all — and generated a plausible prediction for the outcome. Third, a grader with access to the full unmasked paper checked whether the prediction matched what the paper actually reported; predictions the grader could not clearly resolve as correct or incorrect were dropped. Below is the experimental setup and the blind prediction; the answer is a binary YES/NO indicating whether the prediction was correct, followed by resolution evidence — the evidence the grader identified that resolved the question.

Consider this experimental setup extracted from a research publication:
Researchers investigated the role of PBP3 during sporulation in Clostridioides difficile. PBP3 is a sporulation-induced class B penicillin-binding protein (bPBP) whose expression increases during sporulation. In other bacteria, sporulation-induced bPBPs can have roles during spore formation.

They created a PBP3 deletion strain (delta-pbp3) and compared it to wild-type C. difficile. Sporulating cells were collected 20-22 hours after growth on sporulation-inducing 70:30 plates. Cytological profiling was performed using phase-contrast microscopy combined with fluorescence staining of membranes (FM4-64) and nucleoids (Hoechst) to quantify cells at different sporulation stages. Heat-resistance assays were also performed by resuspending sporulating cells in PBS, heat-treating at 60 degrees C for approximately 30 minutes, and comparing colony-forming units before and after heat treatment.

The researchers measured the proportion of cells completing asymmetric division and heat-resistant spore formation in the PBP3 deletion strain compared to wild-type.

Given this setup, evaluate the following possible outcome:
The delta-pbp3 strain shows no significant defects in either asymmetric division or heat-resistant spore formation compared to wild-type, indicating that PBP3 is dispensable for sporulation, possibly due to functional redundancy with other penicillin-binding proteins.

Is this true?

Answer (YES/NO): NO